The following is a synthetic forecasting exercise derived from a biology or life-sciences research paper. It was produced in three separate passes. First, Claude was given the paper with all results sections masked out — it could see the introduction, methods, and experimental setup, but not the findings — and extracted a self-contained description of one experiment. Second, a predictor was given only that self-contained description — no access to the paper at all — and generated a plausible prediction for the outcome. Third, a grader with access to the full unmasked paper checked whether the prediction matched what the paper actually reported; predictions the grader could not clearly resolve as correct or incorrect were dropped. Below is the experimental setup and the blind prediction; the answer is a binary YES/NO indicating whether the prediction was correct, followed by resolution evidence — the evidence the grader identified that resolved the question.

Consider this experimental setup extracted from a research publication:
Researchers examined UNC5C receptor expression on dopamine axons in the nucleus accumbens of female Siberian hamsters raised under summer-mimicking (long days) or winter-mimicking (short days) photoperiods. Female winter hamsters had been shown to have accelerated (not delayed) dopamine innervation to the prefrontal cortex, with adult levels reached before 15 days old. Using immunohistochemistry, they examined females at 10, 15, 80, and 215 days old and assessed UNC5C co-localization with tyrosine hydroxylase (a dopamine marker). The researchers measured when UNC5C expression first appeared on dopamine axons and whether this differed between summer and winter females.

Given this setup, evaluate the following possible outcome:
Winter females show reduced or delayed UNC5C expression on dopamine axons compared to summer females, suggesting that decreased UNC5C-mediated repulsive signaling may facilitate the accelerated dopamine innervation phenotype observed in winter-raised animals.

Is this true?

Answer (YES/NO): NO